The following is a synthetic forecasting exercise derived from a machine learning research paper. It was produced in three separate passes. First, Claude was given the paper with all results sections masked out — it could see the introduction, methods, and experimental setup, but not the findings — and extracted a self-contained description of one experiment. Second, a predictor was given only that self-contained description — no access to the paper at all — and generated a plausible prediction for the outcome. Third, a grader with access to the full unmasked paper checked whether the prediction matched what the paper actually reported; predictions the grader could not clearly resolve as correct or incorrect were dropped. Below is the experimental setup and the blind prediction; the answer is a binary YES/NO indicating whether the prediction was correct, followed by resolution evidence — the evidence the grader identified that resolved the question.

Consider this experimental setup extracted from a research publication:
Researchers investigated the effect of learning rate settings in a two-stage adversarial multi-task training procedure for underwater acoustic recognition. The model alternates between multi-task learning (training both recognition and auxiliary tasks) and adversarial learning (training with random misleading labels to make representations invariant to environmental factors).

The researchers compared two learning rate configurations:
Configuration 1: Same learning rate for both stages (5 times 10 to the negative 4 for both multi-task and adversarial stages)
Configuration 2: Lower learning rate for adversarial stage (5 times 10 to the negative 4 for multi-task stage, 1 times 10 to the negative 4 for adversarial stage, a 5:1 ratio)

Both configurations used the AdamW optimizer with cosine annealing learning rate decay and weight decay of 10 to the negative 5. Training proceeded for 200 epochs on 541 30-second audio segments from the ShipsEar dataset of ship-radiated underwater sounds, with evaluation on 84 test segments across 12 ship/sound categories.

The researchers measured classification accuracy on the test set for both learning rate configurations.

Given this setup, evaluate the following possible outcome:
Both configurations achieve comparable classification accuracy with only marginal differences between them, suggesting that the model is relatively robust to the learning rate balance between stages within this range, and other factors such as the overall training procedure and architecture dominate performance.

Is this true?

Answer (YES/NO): NO